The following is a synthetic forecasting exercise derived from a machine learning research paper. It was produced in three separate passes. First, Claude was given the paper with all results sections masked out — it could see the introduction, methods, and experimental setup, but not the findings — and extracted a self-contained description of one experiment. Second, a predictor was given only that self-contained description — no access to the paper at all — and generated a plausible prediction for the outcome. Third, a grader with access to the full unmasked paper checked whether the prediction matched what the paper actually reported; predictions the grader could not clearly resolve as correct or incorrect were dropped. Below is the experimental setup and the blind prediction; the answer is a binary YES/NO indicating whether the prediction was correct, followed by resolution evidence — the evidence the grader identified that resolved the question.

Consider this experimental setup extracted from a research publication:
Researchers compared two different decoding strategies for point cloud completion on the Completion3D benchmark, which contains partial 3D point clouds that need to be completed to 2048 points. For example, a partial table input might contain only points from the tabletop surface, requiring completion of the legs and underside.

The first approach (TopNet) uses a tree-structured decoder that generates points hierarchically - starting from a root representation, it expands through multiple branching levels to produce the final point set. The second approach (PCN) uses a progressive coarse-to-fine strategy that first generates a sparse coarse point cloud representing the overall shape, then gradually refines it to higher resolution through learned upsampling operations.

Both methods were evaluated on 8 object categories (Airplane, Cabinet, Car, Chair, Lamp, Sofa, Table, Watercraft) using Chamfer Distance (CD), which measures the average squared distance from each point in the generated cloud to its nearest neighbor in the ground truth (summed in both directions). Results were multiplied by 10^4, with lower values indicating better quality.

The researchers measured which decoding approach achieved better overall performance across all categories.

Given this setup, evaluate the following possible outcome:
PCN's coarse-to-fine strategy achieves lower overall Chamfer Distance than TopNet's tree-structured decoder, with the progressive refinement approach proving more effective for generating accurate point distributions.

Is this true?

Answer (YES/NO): NO